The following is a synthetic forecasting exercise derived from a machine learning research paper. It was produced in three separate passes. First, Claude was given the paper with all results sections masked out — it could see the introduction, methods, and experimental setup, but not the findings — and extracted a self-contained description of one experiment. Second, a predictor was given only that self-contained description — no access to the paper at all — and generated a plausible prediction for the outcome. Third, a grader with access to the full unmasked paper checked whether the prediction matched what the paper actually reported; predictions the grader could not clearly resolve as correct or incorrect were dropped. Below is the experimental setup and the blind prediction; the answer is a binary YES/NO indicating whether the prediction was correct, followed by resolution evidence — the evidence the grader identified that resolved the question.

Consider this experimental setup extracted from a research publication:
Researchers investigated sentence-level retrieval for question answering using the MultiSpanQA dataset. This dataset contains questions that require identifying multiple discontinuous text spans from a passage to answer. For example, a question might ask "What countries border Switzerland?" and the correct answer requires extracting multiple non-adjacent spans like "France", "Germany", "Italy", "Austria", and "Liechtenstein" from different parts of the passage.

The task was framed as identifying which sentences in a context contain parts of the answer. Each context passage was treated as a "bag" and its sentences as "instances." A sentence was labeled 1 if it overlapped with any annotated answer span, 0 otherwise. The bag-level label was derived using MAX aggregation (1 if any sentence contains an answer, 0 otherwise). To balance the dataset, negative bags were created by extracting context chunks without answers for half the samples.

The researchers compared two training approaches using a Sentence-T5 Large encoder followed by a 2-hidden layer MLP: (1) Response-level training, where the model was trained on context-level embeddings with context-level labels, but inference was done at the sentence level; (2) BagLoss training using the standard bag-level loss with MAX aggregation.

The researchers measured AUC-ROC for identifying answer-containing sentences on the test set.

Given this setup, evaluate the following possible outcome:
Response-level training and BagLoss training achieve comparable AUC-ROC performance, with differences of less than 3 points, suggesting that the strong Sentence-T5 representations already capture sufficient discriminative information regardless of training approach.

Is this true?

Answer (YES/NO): NO